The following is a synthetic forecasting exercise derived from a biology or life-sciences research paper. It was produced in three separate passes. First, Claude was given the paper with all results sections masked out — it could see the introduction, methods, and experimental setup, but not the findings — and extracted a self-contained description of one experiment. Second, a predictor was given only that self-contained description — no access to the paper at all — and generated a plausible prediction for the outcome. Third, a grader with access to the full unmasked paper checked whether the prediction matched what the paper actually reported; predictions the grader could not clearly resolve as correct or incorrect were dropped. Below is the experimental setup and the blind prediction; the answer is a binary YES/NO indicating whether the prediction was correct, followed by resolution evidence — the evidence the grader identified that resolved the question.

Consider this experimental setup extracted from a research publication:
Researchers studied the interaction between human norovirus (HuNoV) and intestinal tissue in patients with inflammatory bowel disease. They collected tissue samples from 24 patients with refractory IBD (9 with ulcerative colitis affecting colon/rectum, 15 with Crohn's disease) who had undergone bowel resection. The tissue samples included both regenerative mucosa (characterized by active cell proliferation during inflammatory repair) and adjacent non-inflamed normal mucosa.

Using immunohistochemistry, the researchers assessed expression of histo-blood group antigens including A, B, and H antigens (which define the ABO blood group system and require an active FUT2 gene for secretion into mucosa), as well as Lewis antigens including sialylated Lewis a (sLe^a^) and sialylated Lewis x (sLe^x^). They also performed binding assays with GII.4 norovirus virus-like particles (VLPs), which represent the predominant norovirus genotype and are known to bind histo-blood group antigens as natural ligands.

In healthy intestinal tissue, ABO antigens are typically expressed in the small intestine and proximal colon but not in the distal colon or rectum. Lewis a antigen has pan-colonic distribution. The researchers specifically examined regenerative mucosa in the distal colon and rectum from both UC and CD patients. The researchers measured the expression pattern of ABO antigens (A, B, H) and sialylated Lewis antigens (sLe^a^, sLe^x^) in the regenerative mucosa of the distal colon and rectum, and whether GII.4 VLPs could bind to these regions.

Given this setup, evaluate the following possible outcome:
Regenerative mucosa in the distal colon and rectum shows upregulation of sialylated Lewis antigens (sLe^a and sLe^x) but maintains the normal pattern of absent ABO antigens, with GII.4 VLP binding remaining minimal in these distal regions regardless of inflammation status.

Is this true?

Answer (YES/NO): NO